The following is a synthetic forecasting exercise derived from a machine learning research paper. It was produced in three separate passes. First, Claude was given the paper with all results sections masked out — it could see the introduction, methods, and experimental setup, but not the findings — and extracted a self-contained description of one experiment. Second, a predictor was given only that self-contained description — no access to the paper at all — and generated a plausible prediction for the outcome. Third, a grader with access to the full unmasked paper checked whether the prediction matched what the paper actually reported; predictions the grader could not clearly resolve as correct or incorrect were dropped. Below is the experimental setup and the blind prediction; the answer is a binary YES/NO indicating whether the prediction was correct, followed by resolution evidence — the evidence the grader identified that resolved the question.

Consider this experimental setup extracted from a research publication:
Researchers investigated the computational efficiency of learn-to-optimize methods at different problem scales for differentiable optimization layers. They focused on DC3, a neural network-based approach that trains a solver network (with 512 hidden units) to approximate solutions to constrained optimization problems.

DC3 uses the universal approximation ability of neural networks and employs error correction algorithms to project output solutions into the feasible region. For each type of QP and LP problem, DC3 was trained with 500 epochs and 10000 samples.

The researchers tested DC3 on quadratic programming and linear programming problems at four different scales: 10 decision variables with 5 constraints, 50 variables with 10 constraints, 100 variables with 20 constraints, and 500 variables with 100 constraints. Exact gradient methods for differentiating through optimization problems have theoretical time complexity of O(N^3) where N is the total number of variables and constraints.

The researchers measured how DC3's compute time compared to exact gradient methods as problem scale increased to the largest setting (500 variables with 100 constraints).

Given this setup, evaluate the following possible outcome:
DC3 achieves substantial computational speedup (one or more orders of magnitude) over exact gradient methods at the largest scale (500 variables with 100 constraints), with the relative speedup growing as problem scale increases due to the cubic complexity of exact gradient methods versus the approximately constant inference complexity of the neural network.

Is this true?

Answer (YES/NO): YES